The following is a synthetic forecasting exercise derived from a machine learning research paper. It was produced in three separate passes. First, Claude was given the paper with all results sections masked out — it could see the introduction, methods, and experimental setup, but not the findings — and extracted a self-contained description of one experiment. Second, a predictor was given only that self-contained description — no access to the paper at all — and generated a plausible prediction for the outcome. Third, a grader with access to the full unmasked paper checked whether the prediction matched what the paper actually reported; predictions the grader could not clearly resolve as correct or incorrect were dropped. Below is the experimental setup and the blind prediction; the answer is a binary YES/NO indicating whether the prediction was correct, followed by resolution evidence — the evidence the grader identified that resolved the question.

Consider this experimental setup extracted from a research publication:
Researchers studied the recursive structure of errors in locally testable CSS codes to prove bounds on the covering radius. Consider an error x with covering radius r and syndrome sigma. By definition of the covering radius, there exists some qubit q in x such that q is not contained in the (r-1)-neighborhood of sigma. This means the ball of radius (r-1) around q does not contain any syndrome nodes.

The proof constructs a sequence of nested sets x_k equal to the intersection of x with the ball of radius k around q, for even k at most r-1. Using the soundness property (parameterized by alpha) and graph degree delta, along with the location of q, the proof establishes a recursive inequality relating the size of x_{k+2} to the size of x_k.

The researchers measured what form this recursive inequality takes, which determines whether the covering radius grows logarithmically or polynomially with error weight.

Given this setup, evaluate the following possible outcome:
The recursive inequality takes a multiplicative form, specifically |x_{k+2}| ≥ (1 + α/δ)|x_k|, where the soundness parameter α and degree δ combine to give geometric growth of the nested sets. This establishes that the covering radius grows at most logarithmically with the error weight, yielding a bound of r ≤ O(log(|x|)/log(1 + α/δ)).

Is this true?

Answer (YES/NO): YES